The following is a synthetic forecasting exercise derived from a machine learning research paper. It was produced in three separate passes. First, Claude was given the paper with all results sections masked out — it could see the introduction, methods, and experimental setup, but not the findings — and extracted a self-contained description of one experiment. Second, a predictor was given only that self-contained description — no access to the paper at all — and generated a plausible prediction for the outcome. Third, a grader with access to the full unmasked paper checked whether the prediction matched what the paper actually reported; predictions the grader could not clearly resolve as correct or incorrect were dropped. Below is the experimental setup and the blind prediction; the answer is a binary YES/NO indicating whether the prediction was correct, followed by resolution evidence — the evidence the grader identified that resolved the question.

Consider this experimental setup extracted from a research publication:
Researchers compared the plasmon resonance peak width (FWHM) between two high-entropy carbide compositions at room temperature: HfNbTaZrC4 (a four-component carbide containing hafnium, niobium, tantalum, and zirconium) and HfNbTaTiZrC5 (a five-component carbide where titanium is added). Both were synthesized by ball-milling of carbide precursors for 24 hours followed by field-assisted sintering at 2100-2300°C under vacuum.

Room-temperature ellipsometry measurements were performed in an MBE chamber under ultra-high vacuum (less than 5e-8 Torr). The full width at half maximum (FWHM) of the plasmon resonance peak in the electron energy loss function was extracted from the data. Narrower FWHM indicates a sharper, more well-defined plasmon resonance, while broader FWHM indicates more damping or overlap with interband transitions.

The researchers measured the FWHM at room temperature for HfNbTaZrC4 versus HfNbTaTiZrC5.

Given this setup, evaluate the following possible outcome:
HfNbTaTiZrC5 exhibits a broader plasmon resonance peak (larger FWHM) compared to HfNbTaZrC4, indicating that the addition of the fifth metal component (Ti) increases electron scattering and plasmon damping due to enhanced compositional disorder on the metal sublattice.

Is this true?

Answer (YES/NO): NO